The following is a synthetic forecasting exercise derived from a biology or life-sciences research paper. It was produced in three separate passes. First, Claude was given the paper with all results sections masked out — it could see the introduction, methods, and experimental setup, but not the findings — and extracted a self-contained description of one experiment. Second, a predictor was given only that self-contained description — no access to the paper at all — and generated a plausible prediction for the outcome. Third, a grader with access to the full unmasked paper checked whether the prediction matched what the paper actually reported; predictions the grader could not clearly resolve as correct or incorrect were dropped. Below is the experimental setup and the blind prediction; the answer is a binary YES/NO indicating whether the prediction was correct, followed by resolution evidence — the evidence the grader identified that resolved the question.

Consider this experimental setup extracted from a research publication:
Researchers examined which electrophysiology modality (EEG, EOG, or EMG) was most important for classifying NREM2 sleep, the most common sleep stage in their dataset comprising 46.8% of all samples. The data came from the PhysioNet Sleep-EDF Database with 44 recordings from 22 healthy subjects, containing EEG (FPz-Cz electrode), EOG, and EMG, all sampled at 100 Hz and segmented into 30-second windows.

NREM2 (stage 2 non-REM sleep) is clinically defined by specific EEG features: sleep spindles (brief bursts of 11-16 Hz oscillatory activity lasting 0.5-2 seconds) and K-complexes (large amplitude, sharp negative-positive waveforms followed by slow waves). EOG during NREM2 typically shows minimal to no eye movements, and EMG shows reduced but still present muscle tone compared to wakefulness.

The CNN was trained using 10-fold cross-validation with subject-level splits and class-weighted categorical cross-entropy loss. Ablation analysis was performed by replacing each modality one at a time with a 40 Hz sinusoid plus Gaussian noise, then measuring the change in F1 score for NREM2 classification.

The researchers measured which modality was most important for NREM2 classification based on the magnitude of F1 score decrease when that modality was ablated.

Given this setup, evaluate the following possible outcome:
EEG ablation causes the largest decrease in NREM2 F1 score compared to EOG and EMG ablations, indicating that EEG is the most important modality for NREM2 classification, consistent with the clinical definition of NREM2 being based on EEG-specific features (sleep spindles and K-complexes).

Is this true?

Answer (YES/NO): YES